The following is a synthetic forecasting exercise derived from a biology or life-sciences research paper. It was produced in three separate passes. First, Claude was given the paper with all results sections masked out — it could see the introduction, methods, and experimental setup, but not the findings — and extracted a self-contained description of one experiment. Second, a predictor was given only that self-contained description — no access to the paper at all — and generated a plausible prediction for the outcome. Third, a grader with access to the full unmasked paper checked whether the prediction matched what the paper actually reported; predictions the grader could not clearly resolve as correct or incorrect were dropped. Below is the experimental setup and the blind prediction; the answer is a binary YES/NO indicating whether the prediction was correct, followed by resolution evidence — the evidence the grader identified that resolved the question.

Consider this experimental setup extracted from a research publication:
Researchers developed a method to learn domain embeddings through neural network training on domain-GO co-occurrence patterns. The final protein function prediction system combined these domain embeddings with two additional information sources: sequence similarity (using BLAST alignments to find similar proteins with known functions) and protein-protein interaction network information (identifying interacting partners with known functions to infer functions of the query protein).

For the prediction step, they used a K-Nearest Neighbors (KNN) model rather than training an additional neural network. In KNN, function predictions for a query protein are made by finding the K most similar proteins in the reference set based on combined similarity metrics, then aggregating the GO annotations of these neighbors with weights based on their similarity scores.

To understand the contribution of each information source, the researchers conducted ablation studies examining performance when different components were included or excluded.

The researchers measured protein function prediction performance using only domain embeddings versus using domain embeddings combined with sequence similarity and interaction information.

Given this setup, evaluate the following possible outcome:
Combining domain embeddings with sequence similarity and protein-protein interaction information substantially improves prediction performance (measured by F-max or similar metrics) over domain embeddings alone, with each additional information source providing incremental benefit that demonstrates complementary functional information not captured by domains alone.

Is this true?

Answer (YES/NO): NO